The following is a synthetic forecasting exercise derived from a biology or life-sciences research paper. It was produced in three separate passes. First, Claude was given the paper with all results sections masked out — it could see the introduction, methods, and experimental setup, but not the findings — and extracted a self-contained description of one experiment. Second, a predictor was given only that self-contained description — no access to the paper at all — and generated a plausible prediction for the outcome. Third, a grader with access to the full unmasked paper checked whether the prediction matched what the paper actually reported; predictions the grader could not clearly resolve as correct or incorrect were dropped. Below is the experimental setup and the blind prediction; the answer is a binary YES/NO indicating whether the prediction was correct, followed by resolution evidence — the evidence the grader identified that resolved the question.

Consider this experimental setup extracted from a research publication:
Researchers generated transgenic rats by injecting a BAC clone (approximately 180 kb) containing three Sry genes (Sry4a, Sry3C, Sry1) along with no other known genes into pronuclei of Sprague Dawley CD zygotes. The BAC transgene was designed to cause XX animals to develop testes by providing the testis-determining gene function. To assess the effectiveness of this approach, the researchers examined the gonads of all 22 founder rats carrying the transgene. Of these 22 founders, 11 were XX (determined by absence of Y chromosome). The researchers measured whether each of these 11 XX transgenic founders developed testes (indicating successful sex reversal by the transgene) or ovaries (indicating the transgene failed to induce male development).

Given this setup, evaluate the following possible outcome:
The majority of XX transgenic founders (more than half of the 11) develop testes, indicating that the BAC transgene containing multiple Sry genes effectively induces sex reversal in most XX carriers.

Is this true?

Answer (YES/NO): YES